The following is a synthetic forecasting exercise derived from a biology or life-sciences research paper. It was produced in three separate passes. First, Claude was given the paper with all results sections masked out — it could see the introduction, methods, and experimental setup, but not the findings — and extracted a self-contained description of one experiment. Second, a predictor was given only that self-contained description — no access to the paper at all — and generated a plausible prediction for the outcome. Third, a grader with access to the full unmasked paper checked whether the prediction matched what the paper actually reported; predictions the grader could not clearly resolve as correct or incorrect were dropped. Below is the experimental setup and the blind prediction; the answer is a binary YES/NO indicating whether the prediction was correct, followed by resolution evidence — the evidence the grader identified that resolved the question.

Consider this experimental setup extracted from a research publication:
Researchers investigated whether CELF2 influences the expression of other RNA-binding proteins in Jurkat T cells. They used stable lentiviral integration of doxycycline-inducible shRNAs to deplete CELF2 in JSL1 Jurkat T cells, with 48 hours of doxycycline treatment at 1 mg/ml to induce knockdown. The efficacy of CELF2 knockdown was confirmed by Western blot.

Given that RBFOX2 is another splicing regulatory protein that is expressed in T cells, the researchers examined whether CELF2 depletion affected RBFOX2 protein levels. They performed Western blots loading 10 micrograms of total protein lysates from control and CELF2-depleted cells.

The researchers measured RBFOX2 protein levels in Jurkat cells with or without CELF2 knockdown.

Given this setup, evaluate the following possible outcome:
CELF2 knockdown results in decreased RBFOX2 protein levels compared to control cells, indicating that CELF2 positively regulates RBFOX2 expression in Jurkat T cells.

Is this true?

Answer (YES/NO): NO